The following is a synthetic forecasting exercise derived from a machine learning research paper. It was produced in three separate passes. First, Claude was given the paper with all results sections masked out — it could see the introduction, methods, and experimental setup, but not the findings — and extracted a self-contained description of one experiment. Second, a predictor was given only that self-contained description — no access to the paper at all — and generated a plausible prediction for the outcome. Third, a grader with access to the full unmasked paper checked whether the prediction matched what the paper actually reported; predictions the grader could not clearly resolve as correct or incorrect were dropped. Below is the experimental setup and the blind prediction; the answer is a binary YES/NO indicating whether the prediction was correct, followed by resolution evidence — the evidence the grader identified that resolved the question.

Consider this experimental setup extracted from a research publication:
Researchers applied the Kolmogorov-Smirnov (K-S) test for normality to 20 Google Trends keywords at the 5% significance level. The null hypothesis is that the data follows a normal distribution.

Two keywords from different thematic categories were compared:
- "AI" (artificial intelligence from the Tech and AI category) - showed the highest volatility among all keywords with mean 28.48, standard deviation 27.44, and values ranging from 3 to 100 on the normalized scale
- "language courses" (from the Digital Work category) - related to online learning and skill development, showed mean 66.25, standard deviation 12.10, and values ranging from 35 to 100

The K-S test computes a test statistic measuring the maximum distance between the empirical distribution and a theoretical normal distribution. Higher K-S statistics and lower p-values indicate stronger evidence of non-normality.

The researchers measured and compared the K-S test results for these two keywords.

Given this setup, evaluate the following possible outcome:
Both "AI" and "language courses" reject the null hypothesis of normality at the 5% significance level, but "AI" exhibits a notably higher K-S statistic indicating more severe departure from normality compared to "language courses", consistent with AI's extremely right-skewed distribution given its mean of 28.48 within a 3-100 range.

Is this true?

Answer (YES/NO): NO